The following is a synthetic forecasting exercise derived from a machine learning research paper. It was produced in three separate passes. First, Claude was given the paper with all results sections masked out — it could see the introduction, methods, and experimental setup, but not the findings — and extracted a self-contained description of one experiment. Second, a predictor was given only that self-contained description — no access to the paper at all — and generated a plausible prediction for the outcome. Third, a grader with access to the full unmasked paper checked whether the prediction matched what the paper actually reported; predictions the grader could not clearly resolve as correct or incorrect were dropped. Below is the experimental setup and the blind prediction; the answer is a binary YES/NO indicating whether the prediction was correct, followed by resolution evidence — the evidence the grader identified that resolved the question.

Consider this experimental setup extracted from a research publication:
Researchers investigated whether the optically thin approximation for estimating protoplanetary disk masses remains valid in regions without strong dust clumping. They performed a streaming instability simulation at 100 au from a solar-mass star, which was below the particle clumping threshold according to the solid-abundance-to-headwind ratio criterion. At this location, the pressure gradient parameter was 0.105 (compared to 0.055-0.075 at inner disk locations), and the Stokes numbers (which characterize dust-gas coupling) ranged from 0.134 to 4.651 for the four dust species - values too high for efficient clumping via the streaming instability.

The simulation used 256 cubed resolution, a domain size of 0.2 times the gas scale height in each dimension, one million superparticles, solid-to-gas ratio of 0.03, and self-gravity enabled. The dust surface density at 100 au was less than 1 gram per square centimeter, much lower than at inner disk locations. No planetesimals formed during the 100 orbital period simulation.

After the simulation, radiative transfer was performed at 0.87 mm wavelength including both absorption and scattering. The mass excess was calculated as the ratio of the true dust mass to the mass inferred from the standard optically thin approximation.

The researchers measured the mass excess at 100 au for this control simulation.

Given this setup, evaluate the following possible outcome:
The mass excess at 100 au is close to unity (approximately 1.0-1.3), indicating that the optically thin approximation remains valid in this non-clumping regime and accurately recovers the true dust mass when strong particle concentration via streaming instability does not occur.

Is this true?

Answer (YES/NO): YES